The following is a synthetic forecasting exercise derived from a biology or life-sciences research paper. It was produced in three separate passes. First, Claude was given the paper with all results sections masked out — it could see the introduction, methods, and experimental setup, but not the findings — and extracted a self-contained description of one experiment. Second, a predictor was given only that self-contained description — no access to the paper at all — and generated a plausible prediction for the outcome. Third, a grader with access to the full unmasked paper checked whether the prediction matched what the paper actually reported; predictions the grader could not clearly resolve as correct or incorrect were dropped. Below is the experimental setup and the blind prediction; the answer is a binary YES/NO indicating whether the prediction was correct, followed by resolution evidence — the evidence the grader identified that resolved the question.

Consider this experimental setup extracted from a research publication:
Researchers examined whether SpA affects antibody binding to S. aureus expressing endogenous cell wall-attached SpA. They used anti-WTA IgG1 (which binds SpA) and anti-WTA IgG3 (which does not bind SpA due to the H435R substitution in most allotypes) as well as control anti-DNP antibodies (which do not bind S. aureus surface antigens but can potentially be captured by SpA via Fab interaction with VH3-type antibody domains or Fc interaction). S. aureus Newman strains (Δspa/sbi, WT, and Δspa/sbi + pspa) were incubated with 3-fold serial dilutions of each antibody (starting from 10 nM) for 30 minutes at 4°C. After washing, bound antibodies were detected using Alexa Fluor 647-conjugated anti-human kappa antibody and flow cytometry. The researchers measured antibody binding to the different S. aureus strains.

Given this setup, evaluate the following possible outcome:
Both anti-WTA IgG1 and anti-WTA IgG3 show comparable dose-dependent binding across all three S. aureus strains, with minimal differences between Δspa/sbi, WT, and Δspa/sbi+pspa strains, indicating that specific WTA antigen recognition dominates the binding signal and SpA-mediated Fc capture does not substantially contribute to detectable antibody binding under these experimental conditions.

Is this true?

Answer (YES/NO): YES